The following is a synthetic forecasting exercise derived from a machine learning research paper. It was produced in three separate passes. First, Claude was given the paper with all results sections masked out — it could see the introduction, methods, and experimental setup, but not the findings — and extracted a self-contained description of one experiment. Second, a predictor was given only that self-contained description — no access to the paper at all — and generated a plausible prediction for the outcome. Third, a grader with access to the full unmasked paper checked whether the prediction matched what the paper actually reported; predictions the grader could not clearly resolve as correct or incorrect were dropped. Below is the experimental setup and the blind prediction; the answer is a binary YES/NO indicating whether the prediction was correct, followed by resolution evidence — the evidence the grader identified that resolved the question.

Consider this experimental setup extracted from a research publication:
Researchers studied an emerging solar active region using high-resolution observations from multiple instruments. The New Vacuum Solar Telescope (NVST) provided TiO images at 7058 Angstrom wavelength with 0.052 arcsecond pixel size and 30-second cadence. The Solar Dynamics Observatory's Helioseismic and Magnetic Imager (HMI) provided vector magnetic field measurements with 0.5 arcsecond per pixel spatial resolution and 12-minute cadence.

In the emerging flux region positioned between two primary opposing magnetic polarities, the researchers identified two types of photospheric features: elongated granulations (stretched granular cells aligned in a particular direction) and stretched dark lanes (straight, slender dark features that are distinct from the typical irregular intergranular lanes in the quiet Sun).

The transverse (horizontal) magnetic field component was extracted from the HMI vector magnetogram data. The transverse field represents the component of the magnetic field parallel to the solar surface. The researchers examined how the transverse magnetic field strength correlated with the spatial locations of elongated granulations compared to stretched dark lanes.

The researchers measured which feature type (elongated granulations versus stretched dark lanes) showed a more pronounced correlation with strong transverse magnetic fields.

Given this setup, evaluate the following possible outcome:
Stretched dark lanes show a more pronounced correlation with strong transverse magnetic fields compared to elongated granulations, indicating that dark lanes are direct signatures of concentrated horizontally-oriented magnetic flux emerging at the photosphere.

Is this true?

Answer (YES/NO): YES